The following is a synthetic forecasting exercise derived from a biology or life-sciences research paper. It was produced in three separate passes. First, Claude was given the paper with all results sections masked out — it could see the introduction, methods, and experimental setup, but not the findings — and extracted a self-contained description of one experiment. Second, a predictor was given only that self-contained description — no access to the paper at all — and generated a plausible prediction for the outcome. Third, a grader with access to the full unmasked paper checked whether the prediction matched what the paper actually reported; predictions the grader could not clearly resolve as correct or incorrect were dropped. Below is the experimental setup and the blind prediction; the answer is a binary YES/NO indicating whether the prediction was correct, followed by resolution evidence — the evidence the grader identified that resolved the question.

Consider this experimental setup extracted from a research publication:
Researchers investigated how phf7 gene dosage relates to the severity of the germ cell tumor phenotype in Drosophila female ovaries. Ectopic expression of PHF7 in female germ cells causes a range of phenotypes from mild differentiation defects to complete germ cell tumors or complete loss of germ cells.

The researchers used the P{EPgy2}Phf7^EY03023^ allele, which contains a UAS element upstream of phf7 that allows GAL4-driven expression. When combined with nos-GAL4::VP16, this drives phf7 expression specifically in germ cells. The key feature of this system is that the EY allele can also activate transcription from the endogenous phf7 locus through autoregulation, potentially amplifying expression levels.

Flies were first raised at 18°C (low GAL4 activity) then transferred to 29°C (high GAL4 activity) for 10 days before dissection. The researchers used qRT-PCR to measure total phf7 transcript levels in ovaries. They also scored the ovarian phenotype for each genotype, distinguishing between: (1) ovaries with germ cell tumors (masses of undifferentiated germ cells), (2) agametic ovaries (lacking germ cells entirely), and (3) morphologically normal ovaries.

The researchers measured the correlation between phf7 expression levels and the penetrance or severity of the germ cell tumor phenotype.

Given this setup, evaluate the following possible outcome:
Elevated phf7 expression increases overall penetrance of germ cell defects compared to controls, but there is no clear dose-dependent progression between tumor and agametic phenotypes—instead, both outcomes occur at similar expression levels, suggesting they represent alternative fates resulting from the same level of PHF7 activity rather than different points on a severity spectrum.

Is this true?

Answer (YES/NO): NO